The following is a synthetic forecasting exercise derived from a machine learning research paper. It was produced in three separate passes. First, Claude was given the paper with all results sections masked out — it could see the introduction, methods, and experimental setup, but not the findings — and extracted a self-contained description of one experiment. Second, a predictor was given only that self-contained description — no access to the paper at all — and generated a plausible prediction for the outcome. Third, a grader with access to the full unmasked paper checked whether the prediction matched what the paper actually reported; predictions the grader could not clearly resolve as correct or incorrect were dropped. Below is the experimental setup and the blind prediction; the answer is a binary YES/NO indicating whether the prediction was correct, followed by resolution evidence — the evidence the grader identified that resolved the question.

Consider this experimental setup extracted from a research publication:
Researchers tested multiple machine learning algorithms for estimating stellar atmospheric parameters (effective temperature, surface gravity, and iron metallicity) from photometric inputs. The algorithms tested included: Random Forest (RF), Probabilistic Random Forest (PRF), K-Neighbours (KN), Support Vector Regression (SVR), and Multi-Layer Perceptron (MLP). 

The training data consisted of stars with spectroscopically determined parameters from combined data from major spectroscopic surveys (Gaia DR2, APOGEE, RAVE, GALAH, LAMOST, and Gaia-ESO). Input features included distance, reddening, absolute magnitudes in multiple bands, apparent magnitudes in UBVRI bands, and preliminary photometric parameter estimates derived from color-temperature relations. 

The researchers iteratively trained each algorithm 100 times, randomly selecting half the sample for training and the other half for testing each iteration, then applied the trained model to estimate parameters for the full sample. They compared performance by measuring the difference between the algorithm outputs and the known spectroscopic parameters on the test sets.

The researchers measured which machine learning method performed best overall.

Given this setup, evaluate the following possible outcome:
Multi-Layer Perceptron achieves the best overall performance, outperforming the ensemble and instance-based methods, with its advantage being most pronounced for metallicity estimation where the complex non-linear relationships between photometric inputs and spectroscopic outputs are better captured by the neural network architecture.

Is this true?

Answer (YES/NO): NO